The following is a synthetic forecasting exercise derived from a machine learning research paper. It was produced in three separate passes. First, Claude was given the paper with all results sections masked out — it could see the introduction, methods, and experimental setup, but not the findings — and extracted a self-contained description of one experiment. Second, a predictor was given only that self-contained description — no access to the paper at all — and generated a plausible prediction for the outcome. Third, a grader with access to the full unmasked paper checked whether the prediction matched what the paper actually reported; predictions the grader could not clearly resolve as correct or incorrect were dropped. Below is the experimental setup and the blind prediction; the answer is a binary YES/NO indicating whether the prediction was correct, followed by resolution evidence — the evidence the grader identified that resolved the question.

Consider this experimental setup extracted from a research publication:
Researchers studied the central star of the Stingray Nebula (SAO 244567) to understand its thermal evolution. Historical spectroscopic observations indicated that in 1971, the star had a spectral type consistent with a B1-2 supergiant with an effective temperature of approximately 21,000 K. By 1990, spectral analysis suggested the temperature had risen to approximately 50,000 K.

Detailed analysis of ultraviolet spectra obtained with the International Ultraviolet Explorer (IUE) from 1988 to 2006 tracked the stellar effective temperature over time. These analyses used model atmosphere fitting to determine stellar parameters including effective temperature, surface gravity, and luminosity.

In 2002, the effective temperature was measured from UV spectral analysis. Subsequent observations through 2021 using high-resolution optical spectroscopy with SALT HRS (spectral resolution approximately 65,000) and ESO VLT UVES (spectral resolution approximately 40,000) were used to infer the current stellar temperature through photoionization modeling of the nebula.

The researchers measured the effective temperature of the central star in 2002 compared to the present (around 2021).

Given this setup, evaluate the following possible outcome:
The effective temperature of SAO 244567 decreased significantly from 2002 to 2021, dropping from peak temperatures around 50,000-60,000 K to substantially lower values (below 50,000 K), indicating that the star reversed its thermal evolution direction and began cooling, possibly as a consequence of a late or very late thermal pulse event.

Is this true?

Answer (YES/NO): YES